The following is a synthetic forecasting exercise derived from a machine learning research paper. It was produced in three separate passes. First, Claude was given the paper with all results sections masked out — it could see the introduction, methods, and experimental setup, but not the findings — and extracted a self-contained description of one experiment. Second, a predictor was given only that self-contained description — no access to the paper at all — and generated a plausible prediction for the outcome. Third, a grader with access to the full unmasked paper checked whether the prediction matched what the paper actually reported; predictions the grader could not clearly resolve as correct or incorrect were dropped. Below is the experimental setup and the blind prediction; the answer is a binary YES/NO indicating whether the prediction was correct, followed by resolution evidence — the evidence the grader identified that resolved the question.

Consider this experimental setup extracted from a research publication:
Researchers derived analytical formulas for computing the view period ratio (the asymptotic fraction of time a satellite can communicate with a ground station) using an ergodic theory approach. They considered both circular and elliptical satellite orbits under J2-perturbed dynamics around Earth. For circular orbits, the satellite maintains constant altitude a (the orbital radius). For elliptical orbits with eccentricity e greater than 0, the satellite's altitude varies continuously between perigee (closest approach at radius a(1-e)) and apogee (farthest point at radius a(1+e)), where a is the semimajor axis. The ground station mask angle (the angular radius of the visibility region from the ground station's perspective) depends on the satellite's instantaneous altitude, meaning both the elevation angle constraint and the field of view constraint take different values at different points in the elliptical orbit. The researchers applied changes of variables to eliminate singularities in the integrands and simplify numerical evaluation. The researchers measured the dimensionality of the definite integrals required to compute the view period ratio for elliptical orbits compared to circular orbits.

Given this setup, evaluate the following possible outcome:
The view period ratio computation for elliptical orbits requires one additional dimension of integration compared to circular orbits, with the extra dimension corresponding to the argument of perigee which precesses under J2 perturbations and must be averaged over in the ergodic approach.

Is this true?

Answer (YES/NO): NO